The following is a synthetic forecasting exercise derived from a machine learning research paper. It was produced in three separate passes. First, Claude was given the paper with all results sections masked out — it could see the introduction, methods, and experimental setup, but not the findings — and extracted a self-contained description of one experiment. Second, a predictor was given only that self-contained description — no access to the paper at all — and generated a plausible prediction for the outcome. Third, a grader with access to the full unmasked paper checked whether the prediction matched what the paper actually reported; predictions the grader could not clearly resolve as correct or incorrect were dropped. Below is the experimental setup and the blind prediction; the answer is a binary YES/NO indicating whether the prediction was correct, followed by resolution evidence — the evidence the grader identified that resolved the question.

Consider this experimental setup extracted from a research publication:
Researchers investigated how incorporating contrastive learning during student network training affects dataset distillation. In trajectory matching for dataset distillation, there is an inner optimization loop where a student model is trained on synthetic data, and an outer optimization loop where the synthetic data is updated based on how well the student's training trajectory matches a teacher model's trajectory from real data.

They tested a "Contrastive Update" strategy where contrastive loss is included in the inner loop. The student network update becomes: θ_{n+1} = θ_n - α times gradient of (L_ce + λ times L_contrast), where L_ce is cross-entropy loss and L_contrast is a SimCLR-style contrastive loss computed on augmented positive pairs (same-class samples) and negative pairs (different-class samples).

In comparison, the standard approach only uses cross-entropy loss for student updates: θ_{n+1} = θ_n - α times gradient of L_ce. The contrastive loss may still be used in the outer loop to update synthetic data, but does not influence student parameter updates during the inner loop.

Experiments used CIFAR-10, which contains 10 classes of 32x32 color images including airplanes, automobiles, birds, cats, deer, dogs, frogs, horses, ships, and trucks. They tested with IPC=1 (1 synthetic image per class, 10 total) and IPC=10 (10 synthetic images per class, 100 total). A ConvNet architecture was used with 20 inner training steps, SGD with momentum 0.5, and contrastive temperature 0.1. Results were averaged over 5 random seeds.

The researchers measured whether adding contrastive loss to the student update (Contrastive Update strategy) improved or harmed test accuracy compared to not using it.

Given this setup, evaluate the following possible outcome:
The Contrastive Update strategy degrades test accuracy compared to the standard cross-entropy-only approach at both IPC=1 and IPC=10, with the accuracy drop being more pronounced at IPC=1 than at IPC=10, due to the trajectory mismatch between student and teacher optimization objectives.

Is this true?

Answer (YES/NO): YES